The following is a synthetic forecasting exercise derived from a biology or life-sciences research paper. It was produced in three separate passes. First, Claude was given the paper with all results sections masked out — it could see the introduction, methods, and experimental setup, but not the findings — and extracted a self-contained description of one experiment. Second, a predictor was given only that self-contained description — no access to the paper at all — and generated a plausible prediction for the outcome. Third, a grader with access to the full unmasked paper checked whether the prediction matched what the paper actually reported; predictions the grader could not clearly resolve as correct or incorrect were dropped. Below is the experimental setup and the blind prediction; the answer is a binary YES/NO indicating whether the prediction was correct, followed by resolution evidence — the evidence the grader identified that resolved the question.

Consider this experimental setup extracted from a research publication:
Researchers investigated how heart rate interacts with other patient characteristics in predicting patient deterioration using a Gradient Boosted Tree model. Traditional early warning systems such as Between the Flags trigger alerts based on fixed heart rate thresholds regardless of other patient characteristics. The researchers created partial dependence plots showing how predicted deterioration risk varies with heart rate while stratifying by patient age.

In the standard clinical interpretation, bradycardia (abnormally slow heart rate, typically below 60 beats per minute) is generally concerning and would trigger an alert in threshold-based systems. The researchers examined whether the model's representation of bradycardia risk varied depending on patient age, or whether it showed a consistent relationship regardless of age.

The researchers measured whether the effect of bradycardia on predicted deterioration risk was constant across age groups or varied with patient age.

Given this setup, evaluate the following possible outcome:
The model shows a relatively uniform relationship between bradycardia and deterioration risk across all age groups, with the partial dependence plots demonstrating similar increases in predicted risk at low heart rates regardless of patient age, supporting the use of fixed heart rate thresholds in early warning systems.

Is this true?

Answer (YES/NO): NO